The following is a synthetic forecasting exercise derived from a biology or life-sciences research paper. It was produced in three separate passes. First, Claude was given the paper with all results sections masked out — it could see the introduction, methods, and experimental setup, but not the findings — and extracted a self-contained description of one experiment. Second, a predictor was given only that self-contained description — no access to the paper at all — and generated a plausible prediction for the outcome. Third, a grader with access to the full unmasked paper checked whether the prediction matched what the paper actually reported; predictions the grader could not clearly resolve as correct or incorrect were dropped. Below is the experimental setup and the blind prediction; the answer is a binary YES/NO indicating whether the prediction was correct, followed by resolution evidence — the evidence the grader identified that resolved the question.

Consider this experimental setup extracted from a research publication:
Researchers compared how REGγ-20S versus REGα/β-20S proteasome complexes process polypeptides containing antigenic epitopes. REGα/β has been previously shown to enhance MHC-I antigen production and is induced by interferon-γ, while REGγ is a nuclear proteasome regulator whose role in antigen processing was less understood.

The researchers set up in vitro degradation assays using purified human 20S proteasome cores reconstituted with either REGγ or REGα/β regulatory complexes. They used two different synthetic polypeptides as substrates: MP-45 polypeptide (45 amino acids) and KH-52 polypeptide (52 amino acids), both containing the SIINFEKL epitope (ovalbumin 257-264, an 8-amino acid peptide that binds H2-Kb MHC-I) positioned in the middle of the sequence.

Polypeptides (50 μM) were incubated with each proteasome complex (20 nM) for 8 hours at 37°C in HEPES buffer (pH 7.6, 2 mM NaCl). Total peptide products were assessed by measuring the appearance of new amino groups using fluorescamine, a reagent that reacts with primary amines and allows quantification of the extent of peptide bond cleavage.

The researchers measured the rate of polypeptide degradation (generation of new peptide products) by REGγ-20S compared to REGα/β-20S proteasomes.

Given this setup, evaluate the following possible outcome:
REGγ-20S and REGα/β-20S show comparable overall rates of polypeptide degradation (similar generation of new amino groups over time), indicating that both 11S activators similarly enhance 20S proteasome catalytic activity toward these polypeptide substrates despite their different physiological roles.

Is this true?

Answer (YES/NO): YES